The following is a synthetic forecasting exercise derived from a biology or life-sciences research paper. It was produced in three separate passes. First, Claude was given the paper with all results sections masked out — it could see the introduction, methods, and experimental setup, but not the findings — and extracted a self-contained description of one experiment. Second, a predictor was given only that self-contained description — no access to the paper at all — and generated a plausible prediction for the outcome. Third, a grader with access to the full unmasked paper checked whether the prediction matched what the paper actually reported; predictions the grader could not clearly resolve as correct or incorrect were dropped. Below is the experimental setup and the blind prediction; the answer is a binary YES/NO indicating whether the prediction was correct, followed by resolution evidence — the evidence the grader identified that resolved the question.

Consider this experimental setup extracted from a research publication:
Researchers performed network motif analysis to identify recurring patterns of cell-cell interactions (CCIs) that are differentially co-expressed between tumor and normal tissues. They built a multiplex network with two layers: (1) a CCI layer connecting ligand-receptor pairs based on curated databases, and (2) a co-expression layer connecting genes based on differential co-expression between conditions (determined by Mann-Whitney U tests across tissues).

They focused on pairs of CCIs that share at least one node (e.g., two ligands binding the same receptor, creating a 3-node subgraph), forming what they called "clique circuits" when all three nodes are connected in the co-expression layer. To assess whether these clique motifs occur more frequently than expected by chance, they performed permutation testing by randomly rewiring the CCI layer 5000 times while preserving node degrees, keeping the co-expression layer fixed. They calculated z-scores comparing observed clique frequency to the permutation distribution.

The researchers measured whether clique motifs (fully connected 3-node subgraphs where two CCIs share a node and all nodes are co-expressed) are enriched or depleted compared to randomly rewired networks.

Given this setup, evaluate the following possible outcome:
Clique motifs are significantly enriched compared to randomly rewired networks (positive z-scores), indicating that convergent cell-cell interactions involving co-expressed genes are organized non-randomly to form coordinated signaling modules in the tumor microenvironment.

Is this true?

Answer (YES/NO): YES